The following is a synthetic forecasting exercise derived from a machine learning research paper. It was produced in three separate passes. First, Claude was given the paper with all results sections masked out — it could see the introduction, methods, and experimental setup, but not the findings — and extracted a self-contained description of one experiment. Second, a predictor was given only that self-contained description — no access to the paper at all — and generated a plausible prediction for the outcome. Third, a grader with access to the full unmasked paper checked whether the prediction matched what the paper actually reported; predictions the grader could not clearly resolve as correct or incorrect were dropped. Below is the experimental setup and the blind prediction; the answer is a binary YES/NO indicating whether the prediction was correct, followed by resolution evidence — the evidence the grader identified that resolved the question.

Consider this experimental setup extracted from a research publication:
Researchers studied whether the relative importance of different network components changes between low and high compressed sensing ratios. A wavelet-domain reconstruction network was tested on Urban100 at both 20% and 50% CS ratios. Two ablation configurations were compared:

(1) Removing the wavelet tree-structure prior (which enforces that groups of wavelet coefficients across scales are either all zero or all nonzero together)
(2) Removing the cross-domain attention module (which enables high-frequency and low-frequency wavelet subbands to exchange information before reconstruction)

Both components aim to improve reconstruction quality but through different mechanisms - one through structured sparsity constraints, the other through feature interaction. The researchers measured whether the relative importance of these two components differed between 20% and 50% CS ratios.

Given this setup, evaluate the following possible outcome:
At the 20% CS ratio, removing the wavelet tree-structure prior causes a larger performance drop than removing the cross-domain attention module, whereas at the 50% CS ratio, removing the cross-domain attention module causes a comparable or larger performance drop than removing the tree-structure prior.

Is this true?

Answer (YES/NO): NO